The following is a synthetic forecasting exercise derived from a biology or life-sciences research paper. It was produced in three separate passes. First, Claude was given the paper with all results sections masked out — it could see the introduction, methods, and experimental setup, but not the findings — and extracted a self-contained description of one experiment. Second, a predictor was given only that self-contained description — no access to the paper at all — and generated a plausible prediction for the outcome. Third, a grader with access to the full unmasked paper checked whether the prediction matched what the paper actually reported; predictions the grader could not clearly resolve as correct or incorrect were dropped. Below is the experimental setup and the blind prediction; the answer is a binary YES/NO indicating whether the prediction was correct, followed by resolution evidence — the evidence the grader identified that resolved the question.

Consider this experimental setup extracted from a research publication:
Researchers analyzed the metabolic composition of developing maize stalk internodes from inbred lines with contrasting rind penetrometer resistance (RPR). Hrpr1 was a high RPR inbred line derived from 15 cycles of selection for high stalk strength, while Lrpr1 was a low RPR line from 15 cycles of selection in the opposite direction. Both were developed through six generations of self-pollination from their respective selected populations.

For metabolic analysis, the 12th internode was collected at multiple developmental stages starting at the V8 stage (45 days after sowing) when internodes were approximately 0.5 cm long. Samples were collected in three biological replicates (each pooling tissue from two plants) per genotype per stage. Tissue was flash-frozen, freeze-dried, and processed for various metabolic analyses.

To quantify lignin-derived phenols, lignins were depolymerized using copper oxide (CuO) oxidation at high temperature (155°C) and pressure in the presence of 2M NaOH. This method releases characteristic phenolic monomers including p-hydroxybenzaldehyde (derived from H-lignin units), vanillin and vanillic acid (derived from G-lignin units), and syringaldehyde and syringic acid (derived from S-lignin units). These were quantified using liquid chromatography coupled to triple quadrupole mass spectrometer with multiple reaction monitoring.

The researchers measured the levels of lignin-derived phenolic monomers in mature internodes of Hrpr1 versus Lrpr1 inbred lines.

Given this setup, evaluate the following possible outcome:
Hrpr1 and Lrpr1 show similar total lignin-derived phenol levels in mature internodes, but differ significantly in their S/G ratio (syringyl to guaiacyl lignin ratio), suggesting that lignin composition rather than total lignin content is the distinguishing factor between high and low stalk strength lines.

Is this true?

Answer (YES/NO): NO